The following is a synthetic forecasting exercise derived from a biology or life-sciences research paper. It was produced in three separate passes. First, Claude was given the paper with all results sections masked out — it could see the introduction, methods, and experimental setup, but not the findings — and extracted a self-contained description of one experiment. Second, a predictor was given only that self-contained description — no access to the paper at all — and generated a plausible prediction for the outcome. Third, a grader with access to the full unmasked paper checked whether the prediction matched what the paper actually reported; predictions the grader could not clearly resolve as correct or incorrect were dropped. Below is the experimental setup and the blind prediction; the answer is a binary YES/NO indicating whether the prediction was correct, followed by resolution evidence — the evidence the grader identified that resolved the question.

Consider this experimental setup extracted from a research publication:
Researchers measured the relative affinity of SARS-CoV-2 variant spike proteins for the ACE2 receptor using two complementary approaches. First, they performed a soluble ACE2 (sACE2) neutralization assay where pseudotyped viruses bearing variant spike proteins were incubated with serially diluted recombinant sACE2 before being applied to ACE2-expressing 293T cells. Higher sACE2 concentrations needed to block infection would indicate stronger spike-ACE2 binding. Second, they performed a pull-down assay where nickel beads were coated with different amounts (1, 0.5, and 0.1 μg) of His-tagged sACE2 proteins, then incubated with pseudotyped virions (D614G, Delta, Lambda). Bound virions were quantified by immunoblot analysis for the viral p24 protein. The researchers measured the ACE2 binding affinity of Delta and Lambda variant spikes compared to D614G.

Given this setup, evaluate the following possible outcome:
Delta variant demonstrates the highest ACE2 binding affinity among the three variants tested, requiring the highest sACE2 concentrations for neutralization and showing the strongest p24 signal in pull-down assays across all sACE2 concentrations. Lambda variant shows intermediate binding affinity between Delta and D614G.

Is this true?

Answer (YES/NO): NO